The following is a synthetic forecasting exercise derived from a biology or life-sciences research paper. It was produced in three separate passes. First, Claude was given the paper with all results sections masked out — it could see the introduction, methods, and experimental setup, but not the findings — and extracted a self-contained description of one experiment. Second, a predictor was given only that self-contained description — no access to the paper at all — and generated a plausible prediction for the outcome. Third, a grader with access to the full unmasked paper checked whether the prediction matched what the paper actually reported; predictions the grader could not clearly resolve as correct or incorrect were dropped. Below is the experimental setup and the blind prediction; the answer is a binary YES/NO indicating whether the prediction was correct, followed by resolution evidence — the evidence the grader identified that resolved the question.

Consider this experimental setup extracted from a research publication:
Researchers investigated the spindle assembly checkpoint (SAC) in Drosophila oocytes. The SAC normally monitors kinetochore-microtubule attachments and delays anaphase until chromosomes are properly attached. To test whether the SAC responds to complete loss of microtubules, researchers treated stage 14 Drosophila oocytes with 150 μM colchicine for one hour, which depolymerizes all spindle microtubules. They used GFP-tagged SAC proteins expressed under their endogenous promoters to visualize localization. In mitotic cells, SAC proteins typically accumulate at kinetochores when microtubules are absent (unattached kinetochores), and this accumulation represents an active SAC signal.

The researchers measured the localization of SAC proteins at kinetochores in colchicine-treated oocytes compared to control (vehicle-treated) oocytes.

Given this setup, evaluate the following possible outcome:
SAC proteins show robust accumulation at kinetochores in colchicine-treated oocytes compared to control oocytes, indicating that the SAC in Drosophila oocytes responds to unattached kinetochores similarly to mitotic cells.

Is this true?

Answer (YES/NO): YES